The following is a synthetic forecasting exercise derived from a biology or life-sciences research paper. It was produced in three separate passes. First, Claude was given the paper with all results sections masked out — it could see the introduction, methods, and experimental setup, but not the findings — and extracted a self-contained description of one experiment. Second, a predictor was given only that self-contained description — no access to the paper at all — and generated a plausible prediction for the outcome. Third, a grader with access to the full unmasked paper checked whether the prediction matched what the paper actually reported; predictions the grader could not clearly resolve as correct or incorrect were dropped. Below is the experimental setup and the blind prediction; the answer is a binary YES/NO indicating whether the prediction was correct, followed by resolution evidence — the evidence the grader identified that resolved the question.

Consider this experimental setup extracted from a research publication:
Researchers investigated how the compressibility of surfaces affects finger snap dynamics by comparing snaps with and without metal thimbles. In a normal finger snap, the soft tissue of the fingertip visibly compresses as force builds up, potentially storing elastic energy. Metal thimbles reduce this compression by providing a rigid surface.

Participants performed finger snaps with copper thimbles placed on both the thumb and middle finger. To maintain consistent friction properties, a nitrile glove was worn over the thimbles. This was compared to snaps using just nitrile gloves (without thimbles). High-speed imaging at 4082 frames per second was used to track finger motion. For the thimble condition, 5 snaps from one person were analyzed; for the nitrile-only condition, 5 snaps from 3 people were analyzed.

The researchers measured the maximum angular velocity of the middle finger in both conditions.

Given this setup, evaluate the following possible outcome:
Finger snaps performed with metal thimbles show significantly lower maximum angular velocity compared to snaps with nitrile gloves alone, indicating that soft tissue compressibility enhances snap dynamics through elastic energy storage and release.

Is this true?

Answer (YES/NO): YES